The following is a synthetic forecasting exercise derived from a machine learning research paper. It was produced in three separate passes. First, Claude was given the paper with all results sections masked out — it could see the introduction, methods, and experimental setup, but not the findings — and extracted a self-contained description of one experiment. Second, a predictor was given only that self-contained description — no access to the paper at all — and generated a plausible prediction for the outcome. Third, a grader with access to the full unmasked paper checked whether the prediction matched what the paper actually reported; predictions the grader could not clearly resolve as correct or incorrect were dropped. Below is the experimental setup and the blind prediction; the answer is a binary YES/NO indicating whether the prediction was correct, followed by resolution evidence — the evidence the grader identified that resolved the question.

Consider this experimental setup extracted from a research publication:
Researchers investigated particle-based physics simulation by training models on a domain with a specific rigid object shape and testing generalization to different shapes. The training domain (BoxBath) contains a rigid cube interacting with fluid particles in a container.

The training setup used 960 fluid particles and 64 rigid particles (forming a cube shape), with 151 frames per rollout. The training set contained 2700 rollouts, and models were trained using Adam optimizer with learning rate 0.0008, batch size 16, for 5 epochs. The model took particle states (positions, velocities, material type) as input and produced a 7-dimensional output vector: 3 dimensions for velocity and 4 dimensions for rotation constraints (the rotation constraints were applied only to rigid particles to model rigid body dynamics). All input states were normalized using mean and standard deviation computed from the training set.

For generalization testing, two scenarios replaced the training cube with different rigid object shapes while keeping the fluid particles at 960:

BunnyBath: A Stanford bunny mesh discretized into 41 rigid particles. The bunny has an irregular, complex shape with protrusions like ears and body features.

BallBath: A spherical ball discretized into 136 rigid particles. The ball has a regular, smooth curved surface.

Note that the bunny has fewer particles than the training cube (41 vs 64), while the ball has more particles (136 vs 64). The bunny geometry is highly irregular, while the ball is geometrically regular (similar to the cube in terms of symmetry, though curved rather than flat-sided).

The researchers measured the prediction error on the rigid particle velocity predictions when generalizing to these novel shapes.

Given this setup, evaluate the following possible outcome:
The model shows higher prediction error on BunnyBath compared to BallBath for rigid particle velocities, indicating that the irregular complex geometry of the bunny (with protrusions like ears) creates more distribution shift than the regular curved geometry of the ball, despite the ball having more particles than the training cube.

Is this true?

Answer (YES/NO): NO